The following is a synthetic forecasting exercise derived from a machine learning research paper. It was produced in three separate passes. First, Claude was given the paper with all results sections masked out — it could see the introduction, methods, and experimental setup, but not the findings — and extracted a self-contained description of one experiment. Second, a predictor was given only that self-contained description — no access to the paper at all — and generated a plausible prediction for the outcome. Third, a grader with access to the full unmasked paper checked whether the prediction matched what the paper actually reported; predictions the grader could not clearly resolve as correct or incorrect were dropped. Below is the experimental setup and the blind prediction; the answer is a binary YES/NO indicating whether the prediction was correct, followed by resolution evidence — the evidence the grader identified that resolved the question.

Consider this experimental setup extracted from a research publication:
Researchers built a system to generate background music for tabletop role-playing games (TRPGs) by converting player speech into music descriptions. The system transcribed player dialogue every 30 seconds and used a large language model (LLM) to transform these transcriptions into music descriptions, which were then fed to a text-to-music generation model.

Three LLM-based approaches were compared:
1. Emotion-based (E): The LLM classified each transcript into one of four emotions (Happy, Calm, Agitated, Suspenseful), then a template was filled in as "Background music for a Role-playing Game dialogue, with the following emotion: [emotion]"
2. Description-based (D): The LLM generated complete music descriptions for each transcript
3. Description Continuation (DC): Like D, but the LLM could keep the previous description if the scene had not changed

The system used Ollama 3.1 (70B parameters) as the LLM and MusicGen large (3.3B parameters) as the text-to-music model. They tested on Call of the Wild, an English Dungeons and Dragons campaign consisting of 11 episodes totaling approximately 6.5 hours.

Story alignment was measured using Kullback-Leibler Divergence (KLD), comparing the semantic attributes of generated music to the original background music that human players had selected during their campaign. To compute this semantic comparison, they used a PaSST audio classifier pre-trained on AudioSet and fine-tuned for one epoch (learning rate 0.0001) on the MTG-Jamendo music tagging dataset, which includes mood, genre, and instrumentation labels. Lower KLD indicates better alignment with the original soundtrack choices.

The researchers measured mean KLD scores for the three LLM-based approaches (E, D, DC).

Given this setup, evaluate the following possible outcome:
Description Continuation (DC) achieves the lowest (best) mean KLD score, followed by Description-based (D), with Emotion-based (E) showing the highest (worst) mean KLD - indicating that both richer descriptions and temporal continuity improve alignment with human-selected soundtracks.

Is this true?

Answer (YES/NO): NO